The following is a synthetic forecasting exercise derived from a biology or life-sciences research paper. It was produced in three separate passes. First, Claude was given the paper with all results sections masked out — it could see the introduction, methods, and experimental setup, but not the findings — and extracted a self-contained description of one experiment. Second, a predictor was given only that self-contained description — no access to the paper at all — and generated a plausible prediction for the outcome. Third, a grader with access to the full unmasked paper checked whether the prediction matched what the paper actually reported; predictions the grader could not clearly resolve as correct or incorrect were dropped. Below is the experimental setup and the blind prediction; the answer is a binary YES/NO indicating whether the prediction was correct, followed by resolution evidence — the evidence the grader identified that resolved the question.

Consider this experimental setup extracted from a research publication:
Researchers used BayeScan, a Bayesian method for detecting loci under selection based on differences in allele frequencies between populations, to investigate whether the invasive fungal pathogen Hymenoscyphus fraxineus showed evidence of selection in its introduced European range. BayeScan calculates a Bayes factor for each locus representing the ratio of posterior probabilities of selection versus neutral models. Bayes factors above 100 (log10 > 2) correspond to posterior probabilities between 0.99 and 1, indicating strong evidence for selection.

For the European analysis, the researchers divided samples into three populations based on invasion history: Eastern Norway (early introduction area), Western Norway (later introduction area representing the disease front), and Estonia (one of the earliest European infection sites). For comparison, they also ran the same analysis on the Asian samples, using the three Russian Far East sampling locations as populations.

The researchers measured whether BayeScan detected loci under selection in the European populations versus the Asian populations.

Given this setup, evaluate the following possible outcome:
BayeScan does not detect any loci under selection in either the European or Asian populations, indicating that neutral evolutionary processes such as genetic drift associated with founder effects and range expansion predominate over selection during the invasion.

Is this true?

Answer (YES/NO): NO